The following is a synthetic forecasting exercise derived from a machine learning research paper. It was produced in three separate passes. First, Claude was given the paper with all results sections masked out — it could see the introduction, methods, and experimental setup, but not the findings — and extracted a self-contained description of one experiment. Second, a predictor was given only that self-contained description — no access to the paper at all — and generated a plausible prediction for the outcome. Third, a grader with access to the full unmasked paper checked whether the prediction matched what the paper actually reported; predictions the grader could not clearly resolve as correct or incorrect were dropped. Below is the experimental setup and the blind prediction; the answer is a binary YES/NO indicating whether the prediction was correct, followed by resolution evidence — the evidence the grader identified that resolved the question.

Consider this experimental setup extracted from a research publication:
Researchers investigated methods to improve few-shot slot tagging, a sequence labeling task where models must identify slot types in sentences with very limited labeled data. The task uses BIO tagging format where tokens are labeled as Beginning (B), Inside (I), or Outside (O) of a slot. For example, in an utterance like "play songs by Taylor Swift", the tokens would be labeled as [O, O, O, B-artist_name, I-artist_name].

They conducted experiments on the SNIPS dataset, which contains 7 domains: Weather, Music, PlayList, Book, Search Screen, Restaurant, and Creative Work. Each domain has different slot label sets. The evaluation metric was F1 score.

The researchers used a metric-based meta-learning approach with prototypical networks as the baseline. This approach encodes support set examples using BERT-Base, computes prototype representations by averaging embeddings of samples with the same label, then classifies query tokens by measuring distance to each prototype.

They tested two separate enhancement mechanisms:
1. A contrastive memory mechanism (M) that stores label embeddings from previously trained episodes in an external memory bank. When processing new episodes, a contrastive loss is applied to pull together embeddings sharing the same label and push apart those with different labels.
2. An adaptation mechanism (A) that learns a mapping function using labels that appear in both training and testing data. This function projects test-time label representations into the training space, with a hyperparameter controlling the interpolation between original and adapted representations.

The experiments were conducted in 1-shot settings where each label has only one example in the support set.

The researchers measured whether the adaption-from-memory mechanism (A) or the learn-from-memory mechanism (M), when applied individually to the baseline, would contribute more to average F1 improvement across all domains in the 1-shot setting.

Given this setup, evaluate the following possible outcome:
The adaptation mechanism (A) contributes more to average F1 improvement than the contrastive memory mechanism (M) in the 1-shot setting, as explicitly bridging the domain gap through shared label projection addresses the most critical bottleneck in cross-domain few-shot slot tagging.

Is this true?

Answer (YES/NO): YES